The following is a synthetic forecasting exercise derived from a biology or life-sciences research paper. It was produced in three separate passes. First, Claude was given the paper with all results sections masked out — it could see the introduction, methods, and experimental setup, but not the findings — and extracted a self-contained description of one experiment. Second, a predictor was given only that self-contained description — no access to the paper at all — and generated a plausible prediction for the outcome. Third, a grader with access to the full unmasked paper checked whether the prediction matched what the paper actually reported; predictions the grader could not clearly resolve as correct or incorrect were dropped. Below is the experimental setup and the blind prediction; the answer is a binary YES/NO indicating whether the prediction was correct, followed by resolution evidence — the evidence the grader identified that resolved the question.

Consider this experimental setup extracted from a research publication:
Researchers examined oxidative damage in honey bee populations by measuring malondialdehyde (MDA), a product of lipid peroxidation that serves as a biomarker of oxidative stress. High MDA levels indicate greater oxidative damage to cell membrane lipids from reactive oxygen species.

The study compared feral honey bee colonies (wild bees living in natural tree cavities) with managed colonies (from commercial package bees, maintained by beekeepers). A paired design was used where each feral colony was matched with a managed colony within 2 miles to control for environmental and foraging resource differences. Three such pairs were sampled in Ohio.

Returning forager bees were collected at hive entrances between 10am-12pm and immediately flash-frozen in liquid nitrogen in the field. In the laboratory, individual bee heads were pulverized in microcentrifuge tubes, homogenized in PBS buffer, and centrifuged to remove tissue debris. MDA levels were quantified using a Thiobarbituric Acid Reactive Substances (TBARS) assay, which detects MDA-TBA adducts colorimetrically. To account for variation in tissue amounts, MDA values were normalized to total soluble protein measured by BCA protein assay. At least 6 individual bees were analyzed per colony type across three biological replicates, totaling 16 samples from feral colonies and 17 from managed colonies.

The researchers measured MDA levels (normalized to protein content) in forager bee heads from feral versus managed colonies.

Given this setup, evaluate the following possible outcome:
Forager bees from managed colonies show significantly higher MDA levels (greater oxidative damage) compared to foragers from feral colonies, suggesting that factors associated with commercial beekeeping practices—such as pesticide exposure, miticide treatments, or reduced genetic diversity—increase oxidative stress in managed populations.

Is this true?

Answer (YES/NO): NO